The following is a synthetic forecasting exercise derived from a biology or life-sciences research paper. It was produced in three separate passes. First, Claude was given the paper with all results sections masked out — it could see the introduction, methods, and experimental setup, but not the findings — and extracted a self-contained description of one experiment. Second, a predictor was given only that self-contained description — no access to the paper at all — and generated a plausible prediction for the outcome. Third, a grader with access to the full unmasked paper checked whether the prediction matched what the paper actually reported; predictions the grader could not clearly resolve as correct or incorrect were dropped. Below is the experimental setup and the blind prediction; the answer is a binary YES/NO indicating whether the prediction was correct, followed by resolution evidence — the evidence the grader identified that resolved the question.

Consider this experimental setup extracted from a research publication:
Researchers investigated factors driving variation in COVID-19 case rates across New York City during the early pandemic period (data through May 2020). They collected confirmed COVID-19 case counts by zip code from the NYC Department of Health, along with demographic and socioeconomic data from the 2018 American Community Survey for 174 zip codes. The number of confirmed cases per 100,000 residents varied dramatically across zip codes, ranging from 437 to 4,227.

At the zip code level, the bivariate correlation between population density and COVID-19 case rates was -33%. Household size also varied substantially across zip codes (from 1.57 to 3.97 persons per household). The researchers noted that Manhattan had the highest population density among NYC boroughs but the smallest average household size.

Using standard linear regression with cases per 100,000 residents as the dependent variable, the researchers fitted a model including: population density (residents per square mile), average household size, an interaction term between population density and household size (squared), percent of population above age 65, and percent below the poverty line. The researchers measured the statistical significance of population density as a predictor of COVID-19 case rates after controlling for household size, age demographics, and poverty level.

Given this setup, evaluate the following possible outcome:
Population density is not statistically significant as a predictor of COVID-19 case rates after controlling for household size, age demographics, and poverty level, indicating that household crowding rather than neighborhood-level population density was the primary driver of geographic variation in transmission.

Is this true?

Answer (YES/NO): YES